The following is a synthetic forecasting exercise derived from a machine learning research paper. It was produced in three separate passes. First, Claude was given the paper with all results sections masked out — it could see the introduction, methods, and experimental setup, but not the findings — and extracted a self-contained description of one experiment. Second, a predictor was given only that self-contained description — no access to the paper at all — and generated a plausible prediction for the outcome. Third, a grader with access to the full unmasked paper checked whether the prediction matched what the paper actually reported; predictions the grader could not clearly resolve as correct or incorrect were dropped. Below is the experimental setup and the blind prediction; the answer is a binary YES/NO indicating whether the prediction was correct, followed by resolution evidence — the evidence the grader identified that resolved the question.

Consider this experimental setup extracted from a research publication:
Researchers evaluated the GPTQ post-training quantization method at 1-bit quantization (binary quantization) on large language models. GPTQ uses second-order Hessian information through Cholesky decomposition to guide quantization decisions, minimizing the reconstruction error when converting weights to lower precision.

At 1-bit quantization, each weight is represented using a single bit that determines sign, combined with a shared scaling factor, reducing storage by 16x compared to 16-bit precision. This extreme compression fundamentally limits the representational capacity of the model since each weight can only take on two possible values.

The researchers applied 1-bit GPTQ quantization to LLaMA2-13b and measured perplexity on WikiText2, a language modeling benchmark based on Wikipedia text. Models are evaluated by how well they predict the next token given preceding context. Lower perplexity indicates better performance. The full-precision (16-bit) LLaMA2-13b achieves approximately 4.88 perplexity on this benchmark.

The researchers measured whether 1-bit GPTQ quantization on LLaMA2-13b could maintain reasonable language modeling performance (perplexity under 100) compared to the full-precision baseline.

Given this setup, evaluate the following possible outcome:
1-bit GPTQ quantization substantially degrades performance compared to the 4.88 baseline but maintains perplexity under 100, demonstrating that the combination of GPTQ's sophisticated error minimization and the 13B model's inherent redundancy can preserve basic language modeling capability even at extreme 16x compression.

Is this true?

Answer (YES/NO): NO